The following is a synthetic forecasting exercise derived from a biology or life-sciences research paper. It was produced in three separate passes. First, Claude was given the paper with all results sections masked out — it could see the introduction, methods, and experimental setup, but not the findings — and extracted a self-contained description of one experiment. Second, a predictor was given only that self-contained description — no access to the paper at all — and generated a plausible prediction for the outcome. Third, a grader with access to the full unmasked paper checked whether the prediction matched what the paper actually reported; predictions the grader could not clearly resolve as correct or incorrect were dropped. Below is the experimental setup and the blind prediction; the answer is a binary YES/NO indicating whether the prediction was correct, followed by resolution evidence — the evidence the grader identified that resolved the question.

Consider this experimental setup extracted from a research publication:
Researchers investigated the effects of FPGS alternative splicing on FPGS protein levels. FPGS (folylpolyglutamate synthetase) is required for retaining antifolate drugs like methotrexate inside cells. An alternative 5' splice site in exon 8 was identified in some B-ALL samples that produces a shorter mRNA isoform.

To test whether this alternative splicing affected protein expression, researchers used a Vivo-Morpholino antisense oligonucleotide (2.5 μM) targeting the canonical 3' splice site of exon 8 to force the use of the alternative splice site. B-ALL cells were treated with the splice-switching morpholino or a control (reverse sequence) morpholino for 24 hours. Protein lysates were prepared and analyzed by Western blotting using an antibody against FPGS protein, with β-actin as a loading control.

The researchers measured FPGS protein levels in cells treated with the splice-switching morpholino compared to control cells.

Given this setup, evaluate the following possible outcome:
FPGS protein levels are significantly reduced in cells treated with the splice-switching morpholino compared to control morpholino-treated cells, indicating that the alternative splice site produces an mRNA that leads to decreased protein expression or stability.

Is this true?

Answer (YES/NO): YES